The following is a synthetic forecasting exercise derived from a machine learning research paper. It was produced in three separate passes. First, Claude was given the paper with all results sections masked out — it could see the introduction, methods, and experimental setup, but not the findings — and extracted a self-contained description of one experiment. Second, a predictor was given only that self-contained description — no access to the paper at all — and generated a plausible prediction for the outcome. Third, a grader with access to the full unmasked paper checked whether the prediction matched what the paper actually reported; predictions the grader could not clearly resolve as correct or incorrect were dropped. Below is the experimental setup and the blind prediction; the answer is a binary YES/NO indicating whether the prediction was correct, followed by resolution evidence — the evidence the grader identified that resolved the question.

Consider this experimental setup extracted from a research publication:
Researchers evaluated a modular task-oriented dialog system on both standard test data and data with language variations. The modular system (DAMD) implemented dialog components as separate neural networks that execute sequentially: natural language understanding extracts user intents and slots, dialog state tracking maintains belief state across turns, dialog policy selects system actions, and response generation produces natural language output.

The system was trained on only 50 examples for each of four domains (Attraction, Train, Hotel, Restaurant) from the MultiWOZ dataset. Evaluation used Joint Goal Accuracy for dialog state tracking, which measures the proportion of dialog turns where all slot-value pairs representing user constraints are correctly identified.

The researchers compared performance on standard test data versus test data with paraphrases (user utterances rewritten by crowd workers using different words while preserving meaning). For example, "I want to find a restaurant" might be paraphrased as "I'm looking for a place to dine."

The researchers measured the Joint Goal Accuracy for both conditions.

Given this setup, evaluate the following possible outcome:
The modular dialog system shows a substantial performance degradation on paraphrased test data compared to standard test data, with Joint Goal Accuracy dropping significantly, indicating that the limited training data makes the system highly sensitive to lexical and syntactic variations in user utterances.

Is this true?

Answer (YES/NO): YES